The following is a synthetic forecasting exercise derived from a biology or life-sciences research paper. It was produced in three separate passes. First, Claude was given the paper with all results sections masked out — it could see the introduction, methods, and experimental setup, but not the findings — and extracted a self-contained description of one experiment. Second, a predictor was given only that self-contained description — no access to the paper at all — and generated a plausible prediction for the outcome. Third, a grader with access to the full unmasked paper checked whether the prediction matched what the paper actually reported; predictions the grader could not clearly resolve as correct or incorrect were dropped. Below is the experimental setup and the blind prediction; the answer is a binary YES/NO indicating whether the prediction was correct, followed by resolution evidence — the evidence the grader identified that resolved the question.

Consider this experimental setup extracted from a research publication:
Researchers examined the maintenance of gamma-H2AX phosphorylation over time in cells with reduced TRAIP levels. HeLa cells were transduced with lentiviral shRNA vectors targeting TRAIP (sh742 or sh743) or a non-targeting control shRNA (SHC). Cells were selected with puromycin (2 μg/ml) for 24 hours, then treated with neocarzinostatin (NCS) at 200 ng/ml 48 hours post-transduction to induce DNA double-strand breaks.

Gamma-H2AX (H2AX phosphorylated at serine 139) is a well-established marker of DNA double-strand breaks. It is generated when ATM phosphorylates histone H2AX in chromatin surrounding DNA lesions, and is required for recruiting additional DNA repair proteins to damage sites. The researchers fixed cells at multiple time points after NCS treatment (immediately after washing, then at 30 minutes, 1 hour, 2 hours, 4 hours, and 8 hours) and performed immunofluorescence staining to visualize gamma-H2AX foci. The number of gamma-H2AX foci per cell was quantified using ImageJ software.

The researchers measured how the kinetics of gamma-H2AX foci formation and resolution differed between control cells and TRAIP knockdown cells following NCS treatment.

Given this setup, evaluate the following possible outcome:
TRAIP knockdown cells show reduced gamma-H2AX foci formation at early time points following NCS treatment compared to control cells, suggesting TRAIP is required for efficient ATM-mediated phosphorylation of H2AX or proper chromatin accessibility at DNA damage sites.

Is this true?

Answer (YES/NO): YES